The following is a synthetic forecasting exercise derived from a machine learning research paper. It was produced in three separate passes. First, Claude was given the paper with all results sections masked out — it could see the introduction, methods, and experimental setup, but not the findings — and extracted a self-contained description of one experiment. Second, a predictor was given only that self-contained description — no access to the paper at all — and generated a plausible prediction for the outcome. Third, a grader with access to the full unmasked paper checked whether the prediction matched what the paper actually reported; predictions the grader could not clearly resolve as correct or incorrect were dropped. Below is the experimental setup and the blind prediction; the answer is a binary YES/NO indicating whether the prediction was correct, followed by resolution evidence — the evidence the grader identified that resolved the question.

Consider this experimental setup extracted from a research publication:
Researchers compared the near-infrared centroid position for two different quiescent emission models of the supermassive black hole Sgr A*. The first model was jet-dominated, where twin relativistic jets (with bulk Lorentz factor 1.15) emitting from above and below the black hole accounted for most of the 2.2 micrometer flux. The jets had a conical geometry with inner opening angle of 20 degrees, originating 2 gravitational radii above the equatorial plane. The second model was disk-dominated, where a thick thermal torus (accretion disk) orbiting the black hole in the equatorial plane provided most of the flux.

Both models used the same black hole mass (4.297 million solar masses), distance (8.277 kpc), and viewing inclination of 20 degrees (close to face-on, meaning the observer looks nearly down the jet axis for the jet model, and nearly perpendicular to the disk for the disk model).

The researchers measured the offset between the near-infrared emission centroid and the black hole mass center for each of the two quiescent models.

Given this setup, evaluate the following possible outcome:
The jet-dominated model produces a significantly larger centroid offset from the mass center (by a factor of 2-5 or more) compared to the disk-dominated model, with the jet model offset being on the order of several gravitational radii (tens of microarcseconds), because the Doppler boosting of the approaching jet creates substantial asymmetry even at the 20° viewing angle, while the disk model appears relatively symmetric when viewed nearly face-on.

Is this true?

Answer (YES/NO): NO